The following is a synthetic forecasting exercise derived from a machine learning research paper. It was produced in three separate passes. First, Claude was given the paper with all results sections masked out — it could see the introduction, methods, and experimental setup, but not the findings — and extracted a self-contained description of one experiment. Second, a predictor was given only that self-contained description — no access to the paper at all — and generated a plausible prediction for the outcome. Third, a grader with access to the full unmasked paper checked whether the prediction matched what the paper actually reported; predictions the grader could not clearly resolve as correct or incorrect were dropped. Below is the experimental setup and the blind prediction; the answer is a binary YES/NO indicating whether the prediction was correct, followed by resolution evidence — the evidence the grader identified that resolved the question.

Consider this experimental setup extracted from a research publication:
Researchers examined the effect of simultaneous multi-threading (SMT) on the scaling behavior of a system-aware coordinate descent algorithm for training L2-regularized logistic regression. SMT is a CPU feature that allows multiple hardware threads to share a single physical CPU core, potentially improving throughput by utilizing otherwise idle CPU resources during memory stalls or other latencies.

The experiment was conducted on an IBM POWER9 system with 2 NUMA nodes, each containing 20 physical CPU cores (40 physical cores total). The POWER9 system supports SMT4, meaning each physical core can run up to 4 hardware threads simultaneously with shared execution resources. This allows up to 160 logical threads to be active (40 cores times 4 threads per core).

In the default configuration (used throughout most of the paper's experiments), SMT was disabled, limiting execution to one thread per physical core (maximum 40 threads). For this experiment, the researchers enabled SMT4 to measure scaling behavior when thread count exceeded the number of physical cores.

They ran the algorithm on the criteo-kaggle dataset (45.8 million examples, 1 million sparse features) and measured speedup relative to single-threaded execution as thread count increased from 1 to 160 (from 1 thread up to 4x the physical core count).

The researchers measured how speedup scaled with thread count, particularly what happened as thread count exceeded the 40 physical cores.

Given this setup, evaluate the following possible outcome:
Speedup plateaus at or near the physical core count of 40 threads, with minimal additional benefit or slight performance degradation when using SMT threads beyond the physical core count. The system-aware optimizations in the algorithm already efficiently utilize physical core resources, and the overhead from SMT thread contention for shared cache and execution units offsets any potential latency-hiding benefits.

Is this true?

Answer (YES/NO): NO